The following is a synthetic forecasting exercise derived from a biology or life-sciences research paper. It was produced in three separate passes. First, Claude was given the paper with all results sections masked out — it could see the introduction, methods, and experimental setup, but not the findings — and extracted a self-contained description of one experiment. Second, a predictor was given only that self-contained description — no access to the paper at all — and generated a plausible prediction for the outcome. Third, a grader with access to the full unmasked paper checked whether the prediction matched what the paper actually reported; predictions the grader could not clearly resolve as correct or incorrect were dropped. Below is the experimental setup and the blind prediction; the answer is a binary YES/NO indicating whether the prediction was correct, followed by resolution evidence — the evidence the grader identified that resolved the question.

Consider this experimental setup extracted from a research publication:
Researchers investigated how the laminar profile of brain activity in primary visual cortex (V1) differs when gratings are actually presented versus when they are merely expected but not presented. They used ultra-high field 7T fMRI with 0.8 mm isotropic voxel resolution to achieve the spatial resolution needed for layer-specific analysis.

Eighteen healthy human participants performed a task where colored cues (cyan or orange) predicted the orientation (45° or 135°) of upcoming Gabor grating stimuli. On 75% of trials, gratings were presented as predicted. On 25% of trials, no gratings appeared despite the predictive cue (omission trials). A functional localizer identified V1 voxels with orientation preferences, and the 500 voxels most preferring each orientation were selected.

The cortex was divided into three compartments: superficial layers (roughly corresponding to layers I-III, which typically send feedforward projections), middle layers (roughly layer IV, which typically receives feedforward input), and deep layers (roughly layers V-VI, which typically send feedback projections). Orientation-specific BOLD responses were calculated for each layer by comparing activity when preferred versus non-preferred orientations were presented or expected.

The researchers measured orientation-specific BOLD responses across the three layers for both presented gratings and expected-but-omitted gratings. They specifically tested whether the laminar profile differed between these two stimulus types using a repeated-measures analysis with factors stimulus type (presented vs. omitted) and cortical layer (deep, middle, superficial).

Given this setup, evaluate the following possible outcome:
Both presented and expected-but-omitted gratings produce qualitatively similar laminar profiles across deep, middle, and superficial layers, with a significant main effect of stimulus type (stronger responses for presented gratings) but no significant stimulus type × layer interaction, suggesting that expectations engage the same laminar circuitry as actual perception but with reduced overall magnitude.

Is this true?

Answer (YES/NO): NO